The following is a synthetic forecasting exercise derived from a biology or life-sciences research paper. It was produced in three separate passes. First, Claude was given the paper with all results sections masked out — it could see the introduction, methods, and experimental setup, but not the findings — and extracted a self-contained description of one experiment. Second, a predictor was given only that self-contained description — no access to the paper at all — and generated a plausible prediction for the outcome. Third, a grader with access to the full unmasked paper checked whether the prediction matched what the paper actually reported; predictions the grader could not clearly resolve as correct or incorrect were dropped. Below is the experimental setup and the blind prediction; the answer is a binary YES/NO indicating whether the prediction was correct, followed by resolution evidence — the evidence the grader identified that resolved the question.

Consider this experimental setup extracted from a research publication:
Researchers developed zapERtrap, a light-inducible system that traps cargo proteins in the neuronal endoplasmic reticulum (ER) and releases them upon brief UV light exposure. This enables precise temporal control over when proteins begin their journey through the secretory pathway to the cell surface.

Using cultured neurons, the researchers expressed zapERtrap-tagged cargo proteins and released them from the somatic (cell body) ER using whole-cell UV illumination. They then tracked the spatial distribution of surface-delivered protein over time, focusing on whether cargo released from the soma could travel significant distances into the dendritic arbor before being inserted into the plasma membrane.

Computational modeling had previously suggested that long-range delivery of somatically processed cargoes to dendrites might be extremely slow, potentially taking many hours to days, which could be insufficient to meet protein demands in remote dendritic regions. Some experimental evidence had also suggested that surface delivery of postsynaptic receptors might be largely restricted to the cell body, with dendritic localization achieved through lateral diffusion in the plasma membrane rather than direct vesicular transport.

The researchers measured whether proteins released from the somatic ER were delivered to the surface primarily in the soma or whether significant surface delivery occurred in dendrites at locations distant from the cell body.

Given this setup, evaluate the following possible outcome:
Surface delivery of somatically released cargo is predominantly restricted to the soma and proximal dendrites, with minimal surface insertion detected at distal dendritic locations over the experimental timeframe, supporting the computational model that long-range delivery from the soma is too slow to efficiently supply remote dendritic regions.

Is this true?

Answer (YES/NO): NO